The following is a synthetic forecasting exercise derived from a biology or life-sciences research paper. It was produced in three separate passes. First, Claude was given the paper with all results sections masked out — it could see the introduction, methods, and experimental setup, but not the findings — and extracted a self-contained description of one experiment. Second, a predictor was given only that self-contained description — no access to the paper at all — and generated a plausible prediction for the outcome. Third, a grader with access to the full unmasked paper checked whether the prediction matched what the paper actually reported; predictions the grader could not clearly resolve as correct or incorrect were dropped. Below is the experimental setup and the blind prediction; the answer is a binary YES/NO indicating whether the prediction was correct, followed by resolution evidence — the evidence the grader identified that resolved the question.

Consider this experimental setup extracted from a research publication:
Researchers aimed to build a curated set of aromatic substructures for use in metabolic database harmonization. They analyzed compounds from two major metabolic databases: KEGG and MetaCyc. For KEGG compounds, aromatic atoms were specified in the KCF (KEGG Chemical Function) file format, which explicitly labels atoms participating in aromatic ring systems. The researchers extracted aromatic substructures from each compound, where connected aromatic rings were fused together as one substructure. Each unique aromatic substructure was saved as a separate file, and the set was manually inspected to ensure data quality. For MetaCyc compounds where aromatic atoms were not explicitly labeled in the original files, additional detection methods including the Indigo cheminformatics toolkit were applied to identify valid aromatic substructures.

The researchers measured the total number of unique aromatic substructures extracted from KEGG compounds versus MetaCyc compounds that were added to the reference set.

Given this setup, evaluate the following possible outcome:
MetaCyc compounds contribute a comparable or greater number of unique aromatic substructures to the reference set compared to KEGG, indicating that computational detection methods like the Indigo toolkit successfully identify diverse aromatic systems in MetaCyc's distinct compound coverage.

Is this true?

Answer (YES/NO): NO